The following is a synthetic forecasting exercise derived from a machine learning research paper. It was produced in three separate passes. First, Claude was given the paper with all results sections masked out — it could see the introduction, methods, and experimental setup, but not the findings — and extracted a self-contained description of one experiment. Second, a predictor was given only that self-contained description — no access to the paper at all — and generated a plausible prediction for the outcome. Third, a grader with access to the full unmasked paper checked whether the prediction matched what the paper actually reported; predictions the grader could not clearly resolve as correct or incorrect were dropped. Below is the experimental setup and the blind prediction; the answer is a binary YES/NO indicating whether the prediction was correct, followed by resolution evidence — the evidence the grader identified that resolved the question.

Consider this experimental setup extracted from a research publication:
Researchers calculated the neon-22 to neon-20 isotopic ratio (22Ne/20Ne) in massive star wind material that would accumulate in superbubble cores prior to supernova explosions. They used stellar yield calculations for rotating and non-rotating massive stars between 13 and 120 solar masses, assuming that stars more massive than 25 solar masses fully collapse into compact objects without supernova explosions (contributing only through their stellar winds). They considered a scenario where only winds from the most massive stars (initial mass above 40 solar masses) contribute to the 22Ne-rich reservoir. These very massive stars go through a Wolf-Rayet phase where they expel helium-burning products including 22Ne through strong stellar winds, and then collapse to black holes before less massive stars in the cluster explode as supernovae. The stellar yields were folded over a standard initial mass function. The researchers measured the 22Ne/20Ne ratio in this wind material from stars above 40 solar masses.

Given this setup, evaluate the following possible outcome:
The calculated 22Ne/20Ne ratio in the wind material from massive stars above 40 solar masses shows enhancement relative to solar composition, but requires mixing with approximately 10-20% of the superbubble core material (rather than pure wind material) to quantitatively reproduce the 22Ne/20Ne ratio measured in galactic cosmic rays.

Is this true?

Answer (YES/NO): NO